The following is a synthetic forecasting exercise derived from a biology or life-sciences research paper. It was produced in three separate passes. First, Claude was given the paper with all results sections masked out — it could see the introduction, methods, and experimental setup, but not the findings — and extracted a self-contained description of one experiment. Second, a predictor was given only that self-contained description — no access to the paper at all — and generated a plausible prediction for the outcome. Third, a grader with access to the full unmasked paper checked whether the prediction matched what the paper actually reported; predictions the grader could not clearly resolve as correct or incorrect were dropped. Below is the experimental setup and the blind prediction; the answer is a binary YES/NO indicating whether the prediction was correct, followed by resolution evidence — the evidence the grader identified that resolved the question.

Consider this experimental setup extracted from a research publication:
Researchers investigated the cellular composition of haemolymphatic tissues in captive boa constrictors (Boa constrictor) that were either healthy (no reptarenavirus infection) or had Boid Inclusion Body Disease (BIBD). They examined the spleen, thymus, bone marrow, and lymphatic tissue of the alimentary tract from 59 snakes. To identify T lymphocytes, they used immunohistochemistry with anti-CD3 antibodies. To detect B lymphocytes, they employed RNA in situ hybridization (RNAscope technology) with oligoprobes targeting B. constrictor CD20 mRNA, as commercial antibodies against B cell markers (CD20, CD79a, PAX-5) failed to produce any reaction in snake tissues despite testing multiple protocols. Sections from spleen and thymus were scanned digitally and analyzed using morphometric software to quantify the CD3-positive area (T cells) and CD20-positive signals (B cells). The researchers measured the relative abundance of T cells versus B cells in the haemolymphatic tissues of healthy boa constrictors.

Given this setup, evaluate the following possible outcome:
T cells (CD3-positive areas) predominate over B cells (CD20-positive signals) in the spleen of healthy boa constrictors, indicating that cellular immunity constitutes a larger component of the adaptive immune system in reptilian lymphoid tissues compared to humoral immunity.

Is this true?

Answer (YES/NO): YES